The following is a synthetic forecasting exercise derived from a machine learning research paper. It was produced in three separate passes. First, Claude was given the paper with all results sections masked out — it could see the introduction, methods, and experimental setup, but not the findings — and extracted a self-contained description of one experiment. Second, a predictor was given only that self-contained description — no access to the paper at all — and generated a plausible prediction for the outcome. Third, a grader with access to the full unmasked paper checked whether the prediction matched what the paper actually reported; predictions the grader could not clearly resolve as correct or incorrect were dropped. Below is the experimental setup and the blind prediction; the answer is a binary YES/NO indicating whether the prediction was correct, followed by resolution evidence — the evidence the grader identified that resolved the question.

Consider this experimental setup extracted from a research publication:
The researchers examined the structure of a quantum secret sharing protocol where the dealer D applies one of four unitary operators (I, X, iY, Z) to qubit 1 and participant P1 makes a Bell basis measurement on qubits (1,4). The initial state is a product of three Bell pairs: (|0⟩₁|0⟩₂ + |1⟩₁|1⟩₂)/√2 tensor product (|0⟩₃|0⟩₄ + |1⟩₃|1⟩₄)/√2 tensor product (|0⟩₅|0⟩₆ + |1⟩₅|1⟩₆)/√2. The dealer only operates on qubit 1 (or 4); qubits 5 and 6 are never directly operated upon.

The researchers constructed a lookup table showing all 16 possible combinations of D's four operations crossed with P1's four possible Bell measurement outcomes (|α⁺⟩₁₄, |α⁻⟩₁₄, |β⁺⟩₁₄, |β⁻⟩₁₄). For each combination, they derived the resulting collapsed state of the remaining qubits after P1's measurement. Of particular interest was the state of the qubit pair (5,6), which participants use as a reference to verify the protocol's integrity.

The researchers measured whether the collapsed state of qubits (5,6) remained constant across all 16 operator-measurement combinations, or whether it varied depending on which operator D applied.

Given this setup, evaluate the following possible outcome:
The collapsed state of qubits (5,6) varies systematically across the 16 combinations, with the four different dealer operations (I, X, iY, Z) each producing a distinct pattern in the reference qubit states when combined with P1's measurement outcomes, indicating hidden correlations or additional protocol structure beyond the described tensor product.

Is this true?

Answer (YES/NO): NO